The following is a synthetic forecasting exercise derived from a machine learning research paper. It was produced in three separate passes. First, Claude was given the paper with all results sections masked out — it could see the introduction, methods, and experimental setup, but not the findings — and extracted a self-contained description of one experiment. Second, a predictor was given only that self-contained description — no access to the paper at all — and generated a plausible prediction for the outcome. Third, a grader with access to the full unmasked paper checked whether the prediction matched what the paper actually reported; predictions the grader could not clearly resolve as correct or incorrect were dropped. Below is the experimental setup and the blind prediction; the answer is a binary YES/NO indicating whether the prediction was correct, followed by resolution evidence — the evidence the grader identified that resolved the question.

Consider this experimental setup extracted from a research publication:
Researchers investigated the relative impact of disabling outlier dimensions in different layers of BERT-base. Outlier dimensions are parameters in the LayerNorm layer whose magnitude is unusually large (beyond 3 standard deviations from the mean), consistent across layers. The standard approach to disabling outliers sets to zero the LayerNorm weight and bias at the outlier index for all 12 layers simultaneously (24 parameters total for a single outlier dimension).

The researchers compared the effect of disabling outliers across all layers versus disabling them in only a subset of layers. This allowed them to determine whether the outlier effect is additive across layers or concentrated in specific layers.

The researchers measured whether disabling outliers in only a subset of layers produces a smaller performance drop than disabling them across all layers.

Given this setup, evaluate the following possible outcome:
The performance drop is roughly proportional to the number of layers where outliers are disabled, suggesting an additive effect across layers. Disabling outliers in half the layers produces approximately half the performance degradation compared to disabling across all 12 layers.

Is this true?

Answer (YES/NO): NO